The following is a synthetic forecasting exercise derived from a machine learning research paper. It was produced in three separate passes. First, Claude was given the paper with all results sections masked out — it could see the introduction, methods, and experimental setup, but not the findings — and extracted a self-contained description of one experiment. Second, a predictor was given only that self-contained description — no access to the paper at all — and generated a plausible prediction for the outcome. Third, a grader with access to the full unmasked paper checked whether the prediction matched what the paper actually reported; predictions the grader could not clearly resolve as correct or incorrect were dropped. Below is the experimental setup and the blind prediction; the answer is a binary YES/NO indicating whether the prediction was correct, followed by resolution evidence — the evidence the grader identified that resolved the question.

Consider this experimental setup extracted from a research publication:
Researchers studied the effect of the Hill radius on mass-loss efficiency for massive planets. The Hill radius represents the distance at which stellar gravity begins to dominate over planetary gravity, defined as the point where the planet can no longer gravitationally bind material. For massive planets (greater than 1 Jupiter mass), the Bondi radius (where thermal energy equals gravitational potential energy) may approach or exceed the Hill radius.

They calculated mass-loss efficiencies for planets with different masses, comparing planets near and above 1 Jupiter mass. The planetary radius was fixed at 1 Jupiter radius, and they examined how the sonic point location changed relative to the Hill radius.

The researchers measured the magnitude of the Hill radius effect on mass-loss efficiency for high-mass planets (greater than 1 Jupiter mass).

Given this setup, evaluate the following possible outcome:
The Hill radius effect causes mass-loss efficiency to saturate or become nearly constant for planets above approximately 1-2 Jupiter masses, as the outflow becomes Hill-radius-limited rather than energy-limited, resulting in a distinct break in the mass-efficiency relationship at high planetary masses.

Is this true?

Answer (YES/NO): NO